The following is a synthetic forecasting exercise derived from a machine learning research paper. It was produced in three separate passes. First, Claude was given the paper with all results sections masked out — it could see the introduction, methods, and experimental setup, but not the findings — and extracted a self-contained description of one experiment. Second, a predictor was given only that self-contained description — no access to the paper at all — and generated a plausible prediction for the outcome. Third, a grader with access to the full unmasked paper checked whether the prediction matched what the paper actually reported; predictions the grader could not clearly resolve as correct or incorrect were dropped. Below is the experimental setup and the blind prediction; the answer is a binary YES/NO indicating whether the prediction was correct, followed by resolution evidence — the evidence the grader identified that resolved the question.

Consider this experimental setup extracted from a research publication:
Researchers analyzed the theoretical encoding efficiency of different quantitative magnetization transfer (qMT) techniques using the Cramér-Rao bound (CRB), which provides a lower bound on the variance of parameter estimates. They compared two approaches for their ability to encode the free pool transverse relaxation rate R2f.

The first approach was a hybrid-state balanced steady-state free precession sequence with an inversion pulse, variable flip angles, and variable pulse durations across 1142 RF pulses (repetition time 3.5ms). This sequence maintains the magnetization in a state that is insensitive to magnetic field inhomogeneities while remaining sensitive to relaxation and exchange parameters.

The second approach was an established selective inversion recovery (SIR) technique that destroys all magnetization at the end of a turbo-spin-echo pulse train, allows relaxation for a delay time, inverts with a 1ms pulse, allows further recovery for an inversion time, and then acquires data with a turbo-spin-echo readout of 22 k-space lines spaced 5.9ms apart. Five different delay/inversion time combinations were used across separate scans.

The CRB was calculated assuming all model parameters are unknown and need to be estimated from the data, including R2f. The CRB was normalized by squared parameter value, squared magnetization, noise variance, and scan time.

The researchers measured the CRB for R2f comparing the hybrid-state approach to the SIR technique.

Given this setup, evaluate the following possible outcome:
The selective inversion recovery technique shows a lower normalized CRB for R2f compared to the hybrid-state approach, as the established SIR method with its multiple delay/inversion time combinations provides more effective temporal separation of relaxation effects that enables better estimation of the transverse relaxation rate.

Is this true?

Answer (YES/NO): NO